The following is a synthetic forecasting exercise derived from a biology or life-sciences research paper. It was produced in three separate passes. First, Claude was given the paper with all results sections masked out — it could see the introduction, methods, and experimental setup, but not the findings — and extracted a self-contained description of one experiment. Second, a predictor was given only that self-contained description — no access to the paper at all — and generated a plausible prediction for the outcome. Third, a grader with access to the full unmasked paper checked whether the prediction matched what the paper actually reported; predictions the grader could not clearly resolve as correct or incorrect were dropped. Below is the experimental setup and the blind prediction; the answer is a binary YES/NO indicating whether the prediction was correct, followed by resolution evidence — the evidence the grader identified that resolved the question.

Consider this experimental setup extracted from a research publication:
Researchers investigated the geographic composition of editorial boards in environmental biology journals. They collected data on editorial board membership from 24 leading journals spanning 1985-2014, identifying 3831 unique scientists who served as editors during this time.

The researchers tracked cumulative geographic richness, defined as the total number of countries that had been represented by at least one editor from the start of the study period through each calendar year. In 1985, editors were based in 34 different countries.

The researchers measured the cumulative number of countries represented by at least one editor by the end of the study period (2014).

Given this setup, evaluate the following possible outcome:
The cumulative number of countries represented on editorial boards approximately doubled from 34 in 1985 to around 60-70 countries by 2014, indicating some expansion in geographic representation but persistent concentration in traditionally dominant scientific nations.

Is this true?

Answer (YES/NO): YES